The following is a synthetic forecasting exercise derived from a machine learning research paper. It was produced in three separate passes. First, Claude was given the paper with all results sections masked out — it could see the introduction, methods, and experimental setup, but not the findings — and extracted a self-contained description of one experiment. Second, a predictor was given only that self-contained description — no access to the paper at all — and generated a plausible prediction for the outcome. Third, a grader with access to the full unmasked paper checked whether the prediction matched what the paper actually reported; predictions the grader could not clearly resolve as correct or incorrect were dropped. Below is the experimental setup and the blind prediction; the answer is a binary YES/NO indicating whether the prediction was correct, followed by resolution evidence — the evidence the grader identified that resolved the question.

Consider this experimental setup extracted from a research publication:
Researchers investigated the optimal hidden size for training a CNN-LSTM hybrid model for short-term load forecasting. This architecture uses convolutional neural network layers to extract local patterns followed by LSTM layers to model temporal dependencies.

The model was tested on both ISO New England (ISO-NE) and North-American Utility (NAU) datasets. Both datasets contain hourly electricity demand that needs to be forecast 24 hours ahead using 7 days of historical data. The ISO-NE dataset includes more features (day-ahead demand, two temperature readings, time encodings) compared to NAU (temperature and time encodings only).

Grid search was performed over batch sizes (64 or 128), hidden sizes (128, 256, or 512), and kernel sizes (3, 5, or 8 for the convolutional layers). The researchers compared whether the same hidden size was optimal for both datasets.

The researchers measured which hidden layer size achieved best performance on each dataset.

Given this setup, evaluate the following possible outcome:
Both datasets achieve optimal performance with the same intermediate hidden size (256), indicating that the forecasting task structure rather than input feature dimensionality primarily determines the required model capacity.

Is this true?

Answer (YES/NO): NO